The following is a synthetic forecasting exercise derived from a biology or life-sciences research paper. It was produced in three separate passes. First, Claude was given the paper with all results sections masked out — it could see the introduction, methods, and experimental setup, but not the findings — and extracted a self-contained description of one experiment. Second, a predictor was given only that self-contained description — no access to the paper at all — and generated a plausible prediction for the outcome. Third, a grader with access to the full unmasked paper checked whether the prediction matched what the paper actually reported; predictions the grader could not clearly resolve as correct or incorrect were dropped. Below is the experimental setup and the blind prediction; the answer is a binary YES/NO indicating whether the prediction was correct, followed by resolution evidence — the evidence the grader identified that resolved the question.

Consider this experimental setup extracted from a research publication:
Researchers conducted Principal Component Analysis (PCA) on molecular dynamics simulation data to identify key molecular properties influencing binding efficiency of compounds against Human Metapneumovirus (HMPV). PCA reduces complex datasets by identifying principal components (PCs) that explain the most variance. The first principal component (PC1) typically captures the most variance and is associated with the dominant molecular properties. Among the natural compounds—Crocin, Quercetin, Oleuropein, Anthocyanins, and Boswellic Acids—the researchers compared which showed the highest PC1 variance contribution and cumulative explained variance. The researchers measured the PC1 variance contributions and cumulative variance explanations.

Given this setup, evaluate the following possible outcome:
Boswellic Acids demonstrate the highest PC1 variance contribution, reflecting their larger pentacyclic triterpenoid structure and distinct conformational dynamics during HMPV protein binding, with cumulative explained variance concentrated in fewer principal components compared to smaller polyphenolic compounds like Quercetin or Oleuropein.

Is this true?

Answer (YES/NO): NO